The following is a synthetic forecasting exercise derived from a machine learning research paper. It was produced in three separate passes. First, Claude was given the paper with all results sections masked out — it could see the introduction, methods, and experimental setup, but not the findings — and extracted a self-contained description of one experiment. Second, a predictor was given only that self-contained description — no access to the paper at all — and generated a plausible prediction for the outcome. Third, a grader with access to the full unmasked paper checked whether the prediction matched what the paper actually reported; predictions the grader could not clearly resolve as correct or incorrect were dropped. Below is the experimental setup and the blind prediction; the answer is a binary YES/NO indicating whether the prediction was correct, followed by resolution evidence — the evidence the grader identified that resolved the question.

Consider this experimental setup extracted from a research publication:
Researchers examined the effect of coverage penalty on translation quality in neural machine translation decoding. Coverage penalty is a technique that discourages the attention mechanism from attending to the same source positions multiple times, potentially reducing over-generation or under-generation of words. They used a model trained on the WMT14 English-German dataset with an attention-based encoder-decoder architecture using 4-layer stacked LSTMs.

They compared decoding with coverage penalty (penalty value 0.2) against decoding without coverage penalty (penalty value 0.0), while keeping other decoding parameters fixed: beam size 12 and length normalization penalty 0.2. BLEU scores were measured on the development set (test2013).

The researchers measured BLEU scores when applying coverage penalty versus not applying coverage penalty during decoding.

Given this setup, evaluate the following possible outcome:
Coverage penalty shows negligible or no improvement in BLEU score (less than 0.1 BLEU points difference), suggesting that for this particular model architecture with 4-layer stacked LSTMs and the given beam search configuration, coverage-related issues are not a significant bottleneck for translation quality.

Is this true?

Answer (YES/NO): NO